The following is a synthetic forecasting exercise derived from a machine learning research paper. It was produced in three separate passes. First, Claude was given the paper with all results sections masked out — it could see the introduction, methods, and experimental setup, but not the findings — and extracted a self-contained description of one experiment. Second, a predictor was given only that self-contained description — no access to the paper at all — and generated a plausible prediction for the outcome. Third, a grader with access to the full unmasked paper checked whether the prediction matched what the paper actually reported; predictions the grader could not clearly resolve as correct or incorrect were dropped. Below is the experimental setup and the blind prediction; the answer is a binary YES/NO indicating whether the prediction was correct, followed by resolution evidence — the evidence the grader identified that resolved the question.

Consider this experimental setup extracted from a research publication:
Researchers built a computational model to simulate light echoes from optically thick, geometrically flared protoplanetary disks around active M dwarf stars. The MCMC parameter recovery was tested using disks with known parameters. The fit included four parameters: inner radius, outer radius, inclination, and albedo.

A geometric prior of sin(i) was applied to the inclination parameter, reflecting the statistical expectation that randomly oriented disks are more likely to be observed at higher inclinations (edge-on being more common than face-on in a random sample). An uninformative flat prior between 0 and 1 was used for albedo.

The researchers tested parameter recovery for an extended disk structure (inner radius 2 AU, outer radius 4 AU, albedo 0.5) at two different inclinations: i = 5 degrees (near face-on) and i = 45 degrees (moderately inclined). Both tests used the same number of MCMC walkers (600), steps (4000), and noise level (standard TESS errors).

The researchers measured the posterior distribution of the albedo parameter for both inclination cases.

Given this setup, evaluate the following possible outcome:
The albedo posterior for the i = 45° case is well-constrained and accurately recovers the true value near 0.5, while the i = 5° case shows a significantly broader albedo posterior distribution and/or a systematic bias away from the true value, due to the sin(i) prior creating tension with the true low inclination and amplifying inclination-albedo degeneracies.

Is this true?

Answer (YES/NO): NO